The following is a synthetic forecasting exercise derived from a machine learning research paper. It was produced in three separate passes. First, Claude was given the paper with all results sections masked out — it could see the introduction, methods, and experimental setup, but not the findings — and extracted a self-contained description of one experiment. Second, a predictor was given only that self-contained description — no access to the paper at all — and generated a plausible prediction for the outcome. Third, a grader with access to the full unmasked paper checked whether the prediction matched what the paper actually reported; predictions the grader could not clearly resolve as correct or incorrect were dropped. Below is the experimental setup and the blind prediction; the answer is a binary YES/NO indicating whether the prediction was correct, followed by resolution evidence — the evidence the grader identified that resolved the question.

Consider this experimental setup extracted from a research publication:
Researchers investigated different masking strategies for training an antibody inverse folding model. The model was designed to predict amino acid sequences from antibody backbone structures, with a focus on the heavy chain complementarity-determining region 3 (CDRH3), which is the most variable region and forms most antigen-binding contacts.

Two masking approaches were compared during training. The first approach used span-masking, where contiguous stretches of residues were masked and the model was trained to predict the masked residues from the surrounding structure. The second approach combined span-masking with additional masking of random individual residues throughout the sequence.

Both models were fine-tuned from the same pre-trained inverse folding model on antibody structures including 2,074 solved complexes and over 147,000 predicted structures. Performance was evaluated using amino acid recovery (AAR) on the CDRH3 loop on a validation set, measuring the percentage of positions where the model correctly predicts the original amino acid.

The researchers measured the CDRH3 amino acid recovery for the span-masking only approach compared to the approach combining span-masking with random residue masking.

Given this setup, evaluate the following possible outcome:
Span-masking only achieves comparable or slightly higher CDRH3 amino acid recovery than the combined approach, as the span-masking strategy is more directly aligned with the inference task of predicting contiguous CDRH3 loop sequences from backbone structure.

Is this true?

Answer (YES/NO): NO